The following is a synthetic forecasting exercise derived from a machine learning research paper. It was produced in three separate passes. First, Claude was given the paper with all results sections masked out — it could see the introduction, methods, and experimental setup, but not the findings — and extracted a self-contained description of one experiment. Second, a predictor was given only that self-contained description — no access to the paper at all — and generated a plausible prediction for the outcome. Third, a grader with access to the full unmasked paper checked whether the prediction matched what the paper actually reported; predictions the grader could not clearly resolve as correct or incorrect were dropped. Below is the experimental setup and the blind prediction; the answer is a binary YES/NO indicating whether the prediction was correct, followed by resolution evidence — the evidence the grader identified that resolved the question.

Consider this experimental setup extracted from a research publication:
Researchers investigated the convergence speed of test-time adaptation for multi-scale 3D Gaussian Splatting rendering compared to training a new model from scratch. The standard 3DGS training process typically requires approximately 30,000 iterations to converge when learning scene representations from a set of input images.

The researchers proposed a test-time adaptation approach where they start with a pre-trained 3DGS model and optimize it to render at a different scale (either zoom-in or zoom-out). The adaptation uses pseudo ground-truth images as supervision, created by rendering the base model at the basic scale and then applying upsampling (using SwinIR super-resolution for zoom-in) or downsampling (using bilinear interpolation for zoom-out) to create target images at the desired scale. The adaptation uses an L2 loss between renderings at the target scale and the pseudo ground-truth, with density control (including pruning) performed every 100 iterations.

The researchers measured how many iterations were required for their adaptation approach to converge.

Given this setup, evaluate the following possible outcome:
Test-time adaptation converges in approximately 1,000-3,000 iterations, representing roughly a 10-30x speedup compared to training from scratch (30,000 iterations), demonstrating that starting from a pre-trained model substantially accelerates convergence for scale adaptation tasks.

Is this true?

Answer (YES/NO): NO